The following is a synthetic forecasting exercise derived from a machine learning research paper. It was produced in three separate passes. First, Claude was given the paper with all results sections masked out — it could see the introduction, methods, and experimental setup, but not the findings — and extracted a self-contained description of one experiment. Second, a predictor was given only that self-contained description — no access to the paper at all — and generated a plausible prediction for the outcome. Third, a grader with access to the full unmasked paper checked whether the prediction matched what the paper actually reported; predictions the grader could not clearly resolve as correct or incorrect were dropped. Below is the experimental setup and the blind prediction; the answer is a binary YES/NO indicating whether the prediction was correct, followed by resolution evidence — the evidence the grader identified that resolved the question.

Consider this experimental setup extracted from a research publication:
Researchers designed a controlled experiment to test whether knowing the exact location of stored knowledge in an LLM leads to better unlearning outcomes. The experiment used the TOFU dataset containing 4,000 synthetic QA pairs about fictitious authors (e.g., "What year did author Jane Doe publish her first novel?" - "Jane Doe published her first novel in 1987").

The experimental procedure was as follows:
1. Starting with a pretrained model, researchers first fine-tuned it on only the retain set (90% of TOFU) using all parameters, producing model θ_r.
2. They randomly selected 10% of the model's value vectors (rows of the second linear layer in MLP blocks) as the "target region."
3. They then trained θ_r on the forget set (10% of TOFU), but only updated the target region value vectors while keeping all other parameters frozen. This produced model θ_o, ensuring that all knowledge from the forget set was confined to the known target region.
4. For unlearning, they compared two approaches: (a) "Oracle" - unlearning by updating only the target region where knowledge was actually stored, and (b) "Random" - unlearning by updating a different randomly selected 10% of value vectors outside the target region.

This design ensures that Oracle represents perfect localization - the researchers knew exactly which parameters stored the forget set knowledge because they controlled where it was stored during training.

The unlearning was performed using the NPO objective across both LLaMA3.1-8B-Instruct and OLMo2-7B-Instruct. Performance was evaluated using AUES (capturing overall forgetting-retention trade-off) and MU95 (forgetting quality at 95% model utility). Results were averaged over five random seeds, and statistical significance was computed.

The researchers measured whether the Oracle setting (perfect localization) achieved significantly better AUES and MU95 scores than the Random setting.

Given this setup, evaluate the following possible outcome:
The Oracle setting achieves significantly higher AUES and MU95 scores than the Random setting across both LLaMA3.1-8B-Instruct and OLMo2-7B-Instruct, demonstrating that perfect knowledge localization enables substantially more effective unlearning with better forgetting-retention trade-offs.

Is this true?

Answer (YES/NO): NO